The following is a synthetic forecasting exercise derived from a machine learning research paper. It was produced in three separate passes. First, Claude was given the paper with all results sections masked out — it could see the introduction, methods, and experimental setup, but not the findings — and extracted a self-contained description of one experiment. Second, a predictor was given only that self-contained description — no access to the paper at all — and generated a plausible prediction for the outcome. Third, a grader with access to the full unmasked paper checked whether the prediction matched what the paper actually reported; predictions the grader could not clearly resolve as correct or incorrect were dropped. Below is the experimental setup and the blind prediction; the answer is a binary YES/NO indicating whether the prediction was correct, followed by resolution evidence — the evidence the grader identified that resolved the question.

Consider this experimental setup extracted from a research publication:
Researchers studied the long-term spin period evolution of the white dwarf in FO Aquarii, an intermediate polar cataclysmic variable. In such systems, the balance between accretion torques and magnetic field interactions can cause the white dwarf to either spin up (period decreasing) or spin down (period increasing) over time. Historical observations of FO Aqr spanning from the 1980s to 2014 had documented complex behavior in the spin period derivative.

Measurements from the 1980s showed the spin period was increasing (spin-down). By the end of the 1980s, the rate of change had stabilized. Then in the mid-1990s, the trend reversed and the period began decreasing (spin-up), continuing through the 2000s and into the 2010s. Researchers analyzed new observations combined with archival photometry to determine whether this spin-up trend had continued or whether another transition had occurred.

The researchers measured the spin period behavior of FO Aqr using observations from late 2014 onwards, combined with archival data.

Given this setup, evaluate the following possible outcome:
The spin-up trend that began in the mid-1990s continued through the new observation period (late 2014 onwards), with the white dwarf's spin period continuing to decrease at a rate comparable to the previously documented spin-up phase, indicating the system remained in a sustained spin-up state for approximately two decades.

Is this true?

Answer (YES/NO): NO